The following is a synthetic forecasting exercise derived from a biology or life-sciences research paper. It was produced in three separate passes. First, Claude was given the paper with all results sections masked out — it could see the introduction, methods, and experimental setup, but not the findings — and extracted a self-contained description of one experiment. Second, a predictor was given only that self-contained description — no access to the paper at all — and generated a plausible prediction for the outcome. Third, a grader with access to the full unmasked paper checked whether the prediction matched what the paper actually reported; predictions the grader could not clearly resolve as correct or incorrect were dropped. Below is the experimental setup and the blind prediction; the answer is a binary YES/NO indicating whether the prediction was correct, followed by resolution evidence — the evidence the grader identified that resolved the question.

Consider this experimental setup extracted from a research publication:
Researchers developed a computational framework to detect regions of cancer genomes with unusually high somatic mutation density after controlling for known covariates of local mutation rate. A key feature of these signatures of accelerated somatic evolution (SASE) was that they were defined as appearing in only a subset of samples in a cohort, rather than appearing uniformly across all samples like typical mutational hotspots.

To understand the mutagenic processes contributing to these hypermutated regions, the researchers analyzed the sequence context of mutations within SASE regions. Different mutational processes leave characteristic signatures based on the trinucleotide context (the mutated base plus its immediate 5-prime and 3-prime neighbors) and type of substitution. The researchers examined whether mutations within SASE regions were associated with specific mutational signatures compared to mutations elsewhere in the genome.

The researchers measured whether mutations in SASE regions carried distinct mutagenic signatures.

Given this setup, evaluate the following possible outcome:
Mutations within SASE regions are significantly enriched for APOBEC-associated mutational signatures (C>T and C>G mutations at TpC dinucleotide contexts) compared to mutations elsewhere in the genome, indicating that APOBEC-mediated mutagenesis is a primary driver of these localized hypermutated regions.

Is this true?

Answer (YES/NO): NO